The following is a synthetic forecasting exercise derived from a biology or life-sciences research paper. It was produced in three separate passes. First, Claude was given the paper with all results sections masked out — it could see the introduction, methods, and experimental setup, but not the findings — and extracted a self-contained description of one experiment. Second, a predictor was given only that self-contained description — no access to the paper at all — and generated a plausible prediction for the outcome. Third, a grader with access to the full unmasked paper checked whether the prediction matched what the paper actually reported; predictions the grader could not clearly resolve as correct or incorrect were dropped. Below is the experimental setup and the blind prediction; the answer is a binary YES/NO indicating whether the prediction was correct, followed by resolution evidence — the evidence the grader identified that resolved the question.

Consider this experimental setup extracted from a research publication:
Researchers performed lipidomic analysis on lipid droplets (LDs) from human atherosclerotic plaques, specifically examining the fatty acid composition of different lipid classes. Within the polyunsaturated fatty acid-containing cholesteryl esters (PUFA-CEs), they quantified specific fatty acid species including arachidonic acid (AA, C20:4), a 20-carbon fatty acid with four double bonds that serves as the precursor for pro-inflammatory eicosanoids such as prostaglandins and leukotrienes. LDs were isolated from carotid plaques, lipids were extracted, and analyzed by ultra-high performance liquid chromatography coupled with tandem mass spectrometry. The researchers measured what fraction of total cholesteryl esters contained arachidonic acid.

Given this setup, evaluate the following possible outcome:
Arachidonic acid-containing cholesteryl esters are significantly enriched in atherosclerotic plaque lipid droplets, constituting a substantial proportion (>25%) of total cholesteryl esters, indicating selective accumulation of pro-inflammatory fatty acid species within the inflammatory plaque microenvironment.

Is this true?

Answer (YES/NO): NO